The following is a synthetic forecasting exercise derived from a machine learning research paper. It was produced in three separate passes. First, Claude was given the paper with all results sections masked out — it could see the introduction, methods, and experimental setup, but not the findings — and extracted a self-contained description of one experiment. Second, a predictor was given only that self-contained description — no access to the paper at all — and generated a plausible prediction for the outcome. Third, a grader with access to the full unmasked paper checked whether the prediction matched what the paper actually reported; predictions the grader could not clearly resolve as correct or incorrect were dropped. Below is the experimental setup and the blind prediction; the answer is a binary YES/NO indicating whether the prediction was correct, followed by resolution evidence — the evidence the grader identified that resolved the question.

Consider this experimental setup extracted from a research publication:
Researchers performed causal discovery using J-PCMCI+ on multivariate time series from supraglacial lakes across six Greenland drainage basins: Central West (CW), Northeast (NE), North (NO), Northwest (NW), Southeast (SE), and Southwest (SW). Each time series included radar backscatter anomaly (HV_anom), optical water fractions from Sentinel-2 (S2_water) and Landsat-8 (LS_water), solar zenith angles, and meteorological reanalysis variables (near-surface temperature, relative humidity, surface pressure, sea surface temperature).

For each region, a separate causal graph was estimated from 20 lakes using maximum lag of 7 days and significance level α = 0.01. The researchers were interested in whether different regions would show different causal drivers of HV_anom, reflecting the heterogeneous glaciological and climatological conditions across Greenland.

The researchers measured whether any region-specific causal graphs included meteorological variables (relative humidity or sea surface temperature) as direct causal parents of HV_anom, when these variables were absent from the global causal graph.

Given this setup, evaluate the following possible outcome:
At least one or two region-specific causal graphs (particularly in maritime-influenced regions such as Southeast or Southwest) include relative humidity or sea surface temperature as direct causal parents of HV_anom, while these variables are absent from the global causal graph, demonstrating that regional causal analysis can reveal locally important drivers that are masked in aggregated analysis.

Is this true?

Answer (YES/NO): NO